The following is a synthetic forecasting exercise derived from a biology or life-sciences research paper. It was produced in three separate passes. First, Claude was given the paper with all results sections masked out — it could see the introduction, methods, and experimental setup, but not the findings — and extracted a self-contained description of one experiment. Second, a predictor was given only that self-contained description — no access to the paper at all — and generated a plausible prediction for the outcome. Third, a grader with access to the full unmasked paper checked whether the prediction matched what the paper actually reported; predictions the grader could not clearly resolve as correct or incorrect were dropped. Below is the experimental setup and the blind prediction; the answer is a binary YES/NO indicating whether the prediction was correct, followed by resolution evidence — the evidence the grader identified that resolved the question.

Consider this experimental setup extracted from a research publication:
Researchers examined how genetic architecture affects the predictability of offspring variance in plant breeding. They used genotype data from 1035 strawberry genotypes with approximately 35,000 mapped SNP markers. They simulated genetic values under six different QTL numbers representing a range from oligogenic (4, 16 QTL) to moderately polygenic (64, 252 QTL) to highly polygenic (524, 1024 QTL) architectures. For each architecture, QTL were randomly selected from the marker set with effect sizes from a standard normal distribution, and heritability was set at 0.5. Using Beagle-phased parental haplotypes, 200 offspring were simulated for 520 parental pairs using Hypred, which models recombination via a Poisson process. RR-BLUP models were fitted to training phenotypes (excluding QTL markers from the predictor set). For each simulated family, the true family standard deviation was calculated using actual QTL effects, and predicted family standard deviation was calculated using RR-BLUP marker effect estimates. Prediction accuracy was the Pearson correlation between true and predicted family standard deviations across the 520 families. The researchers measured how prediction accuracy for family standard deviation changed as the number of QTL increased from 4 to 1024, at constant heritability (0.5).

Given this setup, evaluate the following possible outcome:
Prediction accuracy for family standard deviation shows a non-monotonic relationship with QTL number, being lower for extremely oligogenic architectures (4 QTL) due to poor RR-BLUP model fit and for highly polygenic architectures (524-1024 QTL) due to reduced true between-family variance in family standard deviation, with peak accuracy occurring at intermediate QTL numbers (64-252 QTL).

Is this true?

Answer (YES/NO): NO